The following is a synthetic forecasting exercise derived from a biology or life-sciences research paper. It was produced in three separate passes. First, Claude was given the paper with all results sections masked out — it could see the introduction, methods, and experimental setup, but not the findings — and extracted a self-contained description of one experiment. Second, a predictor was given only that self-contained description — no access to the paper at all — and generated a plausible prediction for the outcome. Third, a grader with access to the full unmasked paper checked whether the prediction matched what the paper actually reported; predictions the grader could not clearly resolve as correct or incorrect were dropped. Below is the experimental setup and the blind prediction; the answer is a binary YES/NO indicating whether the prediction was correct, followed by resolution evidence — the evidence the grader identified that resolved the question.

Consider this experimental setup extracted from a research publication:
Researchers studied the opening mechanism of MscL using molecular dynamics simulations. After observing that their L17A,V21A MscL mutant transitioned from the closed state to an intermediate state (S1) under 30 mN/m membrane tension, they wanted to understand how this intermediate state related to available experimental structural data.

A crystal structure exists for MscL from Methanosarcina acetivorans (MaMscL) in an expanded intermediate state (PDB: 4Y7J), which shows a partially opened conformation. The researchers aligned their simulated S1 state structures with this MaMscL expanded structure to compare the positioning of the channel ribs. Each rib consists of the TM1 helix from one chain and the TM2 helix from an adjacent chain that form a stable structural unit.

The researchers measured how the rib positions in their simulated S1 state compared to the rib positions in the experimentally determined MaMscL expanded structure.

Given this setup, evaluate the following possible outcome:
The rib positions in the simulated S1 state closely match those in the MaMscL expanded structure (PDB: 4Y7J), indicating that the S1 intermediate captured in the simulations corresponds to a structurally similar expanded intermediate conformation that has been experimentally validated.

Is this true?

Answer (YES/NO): YES